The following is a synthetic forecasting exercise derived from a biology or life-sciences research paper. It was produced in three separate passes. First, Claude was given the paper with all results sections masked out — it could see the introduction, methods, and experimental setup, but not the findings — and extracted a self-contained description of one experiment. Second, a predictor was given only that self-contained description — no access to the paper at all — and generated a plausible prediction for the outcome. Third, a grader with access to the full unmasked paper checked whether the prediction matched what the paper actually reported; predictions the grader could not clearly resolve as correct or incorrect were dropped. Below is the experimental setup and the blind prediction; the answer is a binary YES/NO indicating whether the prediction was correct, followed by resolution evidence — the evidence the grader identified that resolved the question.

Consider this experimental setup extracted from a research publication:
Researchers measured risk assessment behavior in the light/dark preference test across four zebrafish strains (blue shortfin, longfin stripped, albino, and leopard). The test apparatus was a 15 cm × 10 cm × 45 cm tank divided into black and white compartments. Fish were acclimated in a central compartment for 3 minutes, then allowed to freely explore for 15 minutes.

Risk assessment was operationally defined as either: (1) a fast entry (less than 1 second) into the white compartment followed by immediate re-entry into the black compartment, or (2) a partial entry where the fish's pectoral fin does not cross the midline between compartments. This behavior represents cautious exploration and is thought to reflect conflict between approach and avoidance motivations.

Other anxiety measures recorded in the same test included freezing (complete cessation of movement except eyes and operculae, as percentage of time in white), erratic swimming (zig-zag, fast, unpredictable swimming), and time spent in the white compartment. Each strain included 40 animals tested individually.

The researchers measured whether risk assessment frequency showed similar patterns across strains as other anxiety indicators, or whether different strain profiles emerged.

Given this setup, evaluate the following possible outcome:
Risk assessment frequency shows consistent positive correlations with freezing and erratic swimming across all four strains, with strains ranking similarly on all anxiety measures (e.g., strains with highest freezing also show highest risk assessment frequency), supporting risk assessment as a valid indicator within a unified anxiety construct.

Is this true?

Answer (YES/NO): NO